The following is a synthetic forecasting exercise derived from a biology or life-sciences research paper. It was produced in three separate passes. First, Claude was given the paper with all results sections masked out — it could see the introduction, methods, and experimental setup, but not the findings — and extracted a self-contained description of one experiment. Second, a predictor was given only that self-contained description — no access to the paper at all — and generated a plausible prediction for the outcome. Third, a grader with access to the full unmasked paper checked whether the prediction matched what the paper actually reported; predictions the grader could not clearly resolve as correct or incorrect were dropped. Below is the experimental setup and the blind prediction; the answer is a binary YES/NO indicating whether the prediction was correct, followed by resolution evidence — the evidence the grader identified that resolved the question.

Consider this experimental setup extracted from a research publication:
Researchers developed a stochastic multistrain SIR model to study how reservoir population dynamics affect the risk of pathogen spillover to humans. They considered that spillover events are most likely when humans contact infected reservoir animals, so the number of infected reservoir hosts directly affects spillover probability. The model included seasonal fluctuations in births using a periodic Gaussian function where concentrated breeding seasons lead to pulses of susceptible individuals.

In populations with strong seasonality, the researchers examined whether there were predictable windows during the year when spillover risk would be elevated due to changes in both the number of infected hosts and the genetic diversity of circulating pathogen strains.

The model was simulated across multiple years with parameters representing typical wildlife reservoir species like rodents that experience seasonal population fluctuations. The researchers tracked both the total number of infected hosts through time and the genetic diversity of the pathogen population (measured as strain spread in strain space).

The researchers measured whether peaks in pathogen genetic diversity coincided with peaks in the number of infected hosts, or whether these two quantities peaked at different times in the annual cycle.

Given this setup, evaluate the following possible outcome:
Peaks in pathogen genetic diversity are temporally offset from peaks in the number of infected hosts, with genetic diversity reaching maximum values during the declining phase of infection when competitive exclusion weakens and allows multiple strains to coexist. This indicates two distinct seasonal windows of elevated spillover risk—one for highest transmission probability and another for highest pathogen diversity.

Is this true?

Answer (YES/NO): NO